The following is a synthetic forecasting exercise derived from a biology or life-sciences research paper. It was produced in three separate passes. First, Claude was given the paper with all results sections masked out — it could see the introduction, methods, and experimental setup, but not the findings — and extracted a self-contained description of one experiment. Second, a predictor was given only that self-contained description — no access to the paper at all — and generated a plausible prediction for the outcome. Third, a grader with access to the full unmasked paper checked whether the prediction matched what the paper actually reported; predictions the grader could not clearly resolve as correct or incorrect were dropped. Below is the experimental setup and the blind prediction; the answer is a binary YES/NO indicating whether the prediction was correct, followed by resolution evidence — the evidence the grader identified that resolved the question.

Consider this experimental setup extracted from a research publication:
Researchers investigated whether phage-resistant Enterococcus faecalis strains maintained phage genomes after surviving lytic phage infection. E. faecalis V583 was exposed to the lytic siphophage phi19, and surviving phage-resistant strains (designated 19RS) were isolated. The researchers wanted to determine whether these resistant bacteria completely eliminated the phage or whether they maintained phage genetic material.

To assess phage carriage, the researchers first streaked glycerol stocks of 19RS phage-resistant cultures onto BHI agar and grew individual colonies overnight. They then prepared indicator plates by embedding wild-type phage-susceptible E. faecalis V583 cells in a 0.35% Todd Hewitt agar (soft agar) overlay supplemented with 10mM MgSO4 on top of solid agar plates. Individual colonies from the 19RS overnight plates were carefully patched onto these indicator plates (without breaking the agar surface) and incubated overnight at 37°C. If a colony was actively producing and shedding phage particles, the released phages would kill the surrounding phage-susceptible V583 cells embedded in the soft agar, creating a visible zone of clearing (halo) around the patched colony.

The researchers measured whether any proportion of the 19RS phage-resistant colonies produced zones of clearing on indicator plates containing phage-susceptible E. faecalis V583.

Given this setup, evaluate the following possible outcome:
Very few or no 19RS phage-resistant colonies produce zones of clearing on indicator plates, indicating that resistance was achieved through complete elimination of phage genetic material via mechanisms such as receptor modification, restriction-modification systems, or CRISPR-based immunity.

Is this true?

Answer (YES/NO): NO